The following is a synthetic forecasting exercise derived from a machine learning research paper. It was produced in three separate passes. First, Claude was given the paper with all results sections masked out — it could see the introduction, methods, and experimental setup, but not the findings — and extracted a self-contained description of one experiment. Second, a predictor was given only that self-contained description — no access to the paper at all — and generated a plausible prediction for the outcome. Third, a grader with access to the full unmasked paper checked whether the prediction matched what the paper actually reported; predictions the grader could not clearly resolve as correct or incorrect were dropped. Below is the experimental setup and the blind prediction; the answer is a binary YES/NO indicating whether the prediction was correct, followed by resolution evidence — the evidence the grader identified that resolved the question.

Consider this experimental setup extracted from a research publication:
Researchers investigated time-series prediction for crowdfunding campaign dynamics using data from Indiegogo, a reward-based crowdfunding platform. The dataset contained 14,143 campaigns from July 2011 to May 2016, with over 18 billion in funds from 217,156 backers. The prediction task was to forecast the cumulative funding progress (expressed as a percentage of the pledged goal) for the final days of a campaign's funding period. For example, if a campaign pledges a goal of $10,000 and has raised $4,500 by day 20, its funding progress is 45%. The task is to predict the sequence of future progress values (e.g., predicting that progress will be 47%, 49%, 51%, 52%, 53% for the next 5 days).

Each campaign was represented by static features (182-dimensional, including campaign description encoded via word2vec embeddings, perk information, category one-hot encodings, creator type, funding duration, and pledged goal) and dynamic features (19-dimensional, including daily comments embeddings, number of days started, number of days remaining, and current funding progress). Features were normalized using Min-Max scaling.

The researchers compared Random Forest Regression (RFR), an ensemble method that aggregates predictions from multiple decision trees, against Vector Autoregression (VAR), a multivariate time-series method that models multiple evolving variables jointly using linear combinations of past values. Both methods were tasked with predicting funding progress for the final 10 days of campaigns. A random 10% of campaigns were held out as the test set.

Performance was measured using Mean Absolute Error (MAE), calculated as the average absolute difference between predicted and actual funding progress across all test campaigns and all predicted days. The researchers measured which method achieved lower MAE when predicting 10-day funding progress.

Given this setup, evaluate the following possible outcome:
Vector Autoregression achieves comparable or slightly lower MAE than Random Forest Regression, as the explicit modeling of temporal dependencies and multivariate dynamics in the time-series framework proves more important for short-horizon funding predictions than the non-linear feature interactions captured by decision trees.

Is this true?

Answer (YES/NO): NO